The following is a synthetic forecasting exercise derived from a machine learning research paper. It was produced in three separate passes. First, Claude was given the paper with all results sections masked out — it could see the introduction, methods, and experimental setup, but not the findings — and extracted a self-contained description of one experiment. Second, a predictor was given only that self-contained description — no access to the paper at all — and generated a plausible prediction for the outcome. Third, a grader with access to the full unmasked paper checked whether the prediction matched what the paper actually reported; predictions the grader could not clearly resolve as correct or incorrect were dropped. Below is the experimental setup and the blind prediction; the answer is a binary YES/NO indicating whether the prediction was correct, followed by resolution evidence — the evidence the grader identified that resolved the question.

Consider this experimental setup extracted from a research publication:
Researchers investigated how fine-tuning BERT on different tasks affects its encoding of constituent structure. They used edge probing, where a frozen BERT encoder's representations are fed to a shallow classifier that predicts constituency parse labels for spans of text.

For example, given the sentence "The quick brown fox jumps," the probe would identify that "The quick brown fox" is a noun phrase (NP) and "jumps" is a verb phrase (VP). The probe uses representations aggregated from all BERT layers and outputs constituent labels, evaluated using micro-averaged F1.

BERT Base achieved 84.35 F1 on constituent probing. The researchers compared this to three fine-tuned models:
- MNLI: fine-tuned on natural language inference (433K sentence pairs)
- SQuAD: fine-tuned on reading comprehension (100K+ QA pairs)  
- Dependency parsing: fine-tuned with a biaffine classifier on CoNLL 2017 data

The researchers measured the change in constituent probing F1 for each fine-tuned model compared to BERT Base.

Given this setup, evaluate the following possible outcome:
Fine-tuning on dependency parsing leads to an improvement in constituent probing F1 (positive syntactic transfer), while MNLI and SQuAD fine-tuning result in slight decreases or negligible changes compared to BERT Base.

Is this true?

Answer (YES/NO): YES